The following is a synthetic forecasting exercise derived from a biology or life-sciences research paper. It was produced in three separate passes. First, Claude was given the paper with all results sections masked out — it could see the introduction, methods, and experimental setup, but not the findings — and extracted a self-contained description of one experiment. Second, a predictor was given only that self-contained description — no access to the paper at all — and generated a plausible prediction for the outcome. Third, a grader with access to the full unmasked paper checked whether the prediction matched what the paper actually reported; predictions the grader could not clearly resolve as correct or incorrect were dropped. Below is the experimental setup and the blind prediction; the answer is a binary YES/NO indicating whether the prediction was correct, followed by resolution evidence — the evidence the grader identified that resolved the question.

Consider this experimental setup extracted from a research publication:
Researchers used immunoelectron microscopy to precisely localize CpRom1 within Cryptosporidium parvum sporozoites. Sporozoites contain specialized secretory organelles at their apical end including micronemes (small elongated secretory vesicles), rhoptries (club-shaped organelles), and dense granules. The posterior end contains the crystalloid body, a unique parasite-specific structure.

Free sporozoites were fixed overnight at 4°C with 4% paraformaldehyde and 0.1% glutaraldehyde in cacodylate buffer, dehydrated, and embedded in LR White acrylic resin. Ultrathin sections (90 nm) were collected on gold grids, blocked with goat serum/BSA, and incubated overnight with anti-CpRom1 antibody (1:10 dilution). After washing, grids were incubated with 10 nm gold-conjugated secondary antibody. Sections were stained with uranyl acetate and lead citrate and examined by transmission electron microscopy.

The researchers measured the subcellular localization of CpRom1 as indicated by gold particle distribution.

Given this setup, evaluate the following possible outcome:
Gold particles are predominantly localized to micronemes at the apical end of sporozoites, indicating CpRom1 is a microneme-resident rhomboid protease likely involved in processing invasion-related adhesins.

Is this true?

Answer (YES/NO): NO